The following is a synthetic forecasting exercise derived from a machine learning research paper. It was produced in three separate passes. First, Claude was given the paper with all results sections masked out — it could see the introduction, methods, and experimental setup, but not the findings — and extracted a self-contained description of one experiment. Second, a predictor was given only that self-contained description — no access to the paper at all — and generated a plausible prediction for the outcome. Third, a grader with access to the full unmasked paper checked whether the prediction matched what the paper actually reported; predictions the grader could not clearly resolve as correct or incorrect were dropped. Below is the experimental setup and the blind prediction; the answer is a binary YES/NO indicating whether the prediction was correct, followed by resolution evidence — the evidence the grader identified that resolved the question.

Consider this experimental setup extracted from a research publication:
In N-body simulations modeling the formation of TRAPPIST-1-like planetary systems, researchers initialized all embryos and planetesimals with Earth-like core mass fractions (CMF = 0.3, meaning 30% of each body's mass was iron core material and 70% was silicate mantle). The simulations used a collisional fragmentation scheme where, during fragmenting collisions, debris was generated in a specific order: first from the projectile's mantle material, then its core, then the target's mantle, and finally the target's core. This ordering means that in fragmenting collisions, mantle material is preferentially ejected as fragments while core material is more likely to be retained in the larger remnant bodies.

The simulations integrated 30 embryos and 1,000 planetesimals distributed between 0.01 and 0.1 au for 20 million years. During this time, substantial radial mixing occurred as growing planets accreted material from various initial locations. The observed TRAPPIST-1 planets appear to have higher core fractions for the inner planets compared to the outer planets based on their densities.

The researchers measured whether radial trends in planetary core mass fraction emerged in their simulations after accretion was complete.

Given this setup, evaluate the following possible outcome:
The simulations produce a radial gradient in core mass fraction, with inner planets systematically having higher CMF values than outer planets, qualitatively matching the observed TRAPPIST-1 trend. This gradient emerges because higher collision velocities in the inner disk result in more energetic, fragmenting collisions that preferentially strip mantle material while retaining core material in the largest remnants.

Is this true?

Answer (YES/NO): YES